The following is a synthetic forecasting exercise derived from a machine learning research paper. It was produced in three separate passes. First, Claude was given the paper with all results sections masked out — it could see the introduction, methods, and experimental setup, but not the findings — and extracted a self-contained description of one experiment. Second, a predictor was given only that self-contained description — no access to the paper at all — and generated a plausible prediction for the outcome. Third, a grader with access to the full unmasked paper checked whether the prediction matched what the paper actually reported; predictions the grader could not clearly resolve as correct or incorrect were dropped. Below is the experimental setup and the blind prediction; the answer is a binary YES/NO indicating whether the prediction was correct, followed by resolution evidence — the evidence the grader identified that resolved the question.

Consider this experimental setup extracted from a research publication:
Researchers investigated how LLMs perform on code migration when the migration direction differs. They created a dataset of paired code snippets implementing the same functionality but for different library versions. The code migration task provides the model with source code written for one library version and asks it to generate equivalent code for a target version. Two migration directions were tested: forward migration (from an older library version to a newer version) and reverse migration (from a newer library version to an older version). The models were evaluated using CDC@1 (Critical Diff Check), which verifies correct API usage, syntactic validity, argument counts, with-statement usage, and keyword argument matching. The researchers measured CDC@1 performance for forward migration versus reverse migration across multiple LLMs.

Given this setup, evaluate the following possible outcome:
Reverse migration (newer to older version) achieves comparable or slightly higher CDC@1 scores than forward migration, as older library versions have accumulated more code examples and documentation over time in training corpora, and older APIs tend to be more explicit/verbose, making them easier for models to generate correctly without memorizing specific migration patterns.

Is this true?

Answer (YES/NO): YES